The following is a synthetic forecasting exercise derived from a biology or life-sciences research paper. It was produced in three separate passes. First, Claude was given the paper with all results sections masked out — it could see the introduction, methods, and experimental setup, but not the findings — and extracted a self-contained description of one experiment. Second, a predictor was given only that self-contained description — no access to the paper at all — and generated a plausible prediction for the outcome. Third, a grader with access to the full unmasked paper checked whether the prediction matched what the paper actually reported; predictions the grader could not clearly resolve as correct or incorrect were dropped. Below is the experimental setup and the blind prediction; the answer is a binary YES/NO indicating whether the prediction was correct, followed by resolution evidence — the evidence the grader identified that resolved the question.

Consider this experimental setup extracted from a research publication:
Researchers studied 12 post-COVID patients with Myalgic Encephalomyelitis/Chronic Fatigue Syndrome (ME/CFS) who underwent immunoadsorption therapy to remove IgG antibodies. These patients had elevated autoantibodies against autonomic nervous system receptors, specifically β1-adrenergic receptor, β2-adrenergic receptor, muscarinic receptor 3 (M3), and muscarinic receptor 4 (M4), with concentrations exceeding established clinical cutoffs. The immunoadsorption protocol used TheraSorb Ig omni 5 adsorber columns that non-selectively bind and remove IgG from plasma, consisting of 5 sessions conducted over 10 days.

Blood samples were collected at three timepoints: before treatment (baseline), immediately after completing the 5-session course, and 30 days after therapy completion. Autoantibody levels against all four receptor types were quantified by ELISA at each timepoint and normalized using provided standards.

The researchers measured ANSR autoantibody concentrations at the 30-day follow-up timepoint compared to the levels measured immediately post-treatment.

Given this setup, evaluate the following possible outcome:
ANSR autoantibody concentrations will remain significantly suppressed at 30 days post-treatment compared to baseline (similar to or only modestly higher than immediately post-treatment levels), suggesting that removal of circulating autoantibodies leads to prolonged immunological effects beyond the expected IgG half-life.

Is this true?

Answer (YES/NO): NO